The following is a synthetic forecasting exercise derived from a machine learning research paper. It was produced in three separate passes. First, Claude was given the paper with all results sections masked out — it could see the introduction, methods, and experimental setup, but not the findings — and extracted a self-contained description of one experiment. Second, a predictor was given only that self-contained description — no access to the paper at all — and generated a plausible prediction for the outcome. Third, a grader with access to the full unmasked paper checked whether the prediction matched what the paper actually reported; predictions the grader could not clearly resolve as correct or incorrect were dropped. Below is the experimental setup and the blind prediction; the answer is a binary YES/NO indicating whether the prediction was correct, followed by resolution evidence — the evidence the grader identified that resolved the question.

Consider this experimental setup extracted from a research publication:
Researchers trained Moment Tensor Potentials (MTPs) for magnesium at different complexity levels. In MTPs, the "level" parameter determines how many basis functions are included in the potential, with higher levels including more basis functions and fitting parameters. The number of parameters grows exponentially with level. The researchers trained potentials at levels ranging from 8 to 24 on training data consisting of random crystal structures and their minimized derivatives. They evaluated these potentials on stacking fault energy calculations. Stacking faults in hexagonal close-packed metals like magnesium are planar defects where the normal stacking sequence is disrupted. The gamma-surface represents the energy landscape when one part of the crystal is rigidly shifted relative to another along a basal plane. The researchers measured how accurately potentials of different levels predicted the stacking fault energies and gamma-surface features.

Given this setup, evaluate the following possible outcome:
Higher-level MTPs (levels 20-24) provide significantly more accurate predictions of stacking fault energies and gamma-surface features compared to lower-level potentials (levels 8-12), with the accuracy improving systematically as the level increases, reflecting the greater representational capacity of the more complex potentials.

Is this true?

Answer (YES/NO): NO